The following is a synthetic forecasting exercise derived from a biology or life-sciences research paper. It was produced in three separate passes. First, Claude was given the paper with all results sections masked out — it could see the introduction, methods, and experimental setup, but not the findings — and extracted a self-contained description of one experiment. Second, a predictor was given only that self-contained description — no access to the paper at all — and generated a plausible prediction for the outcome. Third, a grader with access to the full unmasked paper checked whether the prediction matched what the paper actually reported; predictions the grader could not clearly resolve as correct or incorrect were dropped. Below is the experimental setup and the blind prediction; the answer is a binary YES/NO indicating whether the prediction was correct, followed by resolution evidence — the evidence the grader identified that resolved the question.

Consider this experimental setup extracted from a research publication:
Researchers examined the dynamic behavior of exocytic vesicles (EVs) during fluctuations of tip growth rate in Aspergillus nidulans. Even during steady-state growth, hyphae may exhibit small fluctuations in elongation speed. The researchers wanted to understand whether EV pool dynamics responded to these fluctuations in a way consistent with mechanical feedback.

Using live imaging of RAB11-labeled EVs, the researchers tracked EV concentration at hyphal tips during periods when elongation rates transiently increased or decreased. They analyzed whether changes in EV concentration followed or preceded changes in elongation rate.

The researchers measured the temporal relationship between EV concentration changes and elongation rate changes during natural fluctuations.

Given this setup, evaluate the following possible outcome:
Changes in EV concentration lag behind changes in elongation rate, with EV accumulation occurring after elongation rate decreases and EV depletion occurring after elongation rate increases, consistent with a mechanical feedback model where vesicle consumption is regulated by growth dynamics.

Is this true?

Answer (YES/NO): NO